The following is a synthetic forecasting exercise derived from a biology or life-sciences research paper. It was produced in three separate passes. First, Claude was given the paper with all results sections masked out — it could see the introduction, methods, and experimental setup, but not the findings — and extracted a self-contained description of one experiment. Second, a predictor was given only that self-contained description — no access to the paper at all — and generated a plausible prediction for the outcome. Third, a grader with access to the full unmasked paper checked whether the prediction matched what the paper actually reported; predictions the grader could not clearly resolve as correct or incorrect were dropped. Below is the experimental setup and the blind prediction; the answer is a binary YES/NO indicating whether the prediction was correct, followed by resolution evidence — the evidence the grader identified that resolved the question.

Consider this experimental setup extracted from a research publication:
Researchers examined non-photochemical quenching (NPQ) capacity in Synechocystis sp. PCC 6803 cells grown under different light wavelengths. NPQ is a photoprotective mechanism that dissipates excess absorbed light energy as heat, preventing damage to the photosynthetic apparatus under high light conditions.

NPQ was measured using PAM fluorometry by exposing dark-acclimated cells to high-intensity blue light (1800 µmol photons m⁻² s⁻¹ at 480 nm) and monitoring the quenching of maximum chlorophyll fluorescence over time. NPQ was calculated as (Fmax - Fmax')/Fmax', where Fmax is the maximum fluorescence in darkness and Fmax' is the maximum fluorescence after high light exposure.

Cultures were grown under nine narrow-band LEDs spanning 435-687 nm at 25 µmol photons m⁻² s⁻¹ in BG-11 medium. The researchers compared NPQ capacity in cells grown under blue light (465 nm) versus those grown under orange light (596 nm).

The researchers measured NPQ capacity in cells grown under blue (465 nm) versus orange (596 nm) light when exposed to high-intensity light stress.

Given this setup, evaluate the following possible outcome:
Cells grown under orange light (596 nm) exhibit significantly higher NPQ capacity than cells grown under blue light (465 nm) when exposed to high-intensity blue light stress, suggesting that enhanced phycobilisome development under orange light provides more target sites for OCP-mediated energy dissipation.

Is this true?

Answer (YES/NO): NO